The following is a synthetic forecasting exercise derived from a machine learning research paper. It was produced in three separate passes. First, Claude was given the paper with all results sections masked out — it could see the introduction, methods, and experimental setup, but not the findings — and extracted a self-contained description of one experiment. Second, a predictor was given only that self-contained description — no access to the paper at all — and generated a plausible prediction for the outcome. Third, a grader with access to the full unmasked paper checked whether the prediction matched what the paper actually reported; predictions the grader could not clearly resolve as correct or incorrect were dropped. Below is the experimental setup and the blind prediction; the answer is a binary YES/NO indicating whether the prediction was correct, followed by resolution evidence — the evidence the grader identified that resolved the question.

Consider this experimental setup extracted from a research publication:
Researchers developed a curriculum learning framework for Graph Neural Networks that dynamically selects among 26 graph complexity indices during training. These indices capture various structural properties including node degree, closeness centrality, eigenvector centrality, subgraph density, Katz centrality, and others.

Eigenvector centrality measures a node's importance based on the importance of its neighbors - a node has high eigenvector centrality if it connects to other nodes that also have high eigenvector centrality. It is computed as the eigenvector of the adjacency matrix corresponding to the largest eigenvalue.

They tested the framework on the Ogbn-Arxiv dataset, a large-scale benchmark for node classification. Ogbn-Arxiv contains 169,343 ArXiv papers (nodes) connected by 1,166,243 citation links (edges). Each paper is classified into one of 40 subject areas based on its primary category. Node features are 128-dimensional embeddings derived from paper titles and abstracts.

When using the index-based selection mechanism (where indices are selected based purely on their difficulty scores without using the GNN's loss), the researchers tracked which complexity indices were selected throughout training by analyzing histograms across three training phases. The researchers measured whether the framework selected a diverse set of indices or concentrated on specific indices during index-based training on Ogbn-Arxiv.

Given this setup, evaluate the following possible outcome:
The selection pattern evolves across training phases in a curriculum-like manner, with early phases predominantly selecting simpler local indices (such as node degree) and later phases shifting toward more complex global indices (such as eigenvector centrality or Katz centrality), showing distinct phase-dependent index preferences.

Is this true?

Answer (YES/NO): NO